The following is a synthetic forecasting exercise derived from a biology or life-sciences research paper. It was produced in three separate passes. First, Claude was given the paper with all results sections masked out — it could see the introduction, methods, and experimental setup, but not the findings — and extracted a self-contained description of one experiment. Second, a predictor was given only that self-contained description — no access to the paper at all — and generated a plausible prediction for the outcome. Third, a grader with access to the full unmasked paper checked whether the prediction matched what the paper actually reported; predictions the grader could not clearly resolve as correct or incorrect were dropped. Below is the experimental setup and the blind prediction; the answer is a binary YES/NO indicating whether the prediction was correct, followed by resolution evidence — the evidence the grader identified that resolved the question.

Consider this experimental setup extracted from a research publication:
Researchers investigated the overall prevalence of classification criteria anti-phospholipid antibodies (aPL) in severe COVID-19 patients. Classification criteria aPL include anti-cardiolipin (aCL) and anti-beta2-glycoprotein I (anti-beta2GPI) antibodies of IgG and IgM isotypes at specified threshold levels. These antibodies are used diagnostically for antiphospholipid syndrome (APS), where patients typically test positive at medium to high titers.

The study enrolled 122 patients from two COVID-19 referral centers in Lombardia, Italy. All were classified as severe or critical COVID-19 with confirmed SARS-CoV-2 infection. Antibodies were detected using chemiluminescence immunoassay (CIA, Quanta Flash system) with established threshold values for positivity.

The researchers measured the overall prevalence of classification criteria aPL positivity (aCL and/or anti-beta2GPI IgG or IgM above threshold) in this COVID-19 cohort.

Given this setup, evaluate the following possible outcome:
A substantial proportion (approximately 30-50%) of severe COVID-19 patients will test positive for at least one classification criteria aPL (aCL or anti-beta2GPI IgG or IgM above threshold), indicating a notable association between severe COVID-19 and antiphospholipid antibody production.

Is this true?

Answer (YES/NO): NO